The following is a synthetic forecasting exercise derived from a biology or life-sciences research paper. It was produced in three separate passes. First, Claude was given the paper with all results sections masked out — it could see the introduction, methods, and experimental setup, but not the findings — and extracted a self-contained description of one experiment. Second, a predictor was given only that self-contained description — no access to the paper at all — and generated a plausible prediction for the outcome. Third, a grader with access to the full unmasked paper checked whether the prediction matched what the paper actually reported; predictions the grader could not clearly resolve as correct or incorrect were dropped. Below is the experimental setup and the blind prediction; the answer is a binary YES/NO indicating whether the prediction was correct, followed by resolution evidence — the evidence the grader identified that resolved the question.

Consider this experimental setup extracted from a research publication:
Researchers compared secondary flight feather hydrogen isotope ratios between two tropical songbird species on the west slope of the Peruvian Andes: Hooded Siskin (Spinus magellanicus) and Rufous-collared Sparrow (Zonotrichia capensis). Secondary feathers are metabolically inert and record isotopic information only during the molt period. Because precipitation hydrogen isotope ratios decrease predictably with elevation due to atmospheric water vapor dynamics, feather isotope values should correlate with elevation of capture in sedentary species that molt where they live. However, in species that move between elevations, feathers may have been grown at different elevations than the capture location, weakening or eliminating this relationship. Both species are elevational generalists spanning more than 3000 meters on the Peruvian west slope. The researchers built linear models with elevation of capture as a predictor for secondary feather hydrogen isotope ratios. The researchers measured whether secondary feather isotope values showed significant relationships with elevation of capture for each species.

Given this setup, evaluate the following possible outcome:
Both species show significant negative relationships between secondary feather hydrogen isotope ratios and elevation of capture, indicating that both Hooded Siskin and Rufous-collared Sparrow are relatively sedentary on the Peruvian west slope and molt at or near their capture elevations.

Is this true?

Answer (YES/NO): NO